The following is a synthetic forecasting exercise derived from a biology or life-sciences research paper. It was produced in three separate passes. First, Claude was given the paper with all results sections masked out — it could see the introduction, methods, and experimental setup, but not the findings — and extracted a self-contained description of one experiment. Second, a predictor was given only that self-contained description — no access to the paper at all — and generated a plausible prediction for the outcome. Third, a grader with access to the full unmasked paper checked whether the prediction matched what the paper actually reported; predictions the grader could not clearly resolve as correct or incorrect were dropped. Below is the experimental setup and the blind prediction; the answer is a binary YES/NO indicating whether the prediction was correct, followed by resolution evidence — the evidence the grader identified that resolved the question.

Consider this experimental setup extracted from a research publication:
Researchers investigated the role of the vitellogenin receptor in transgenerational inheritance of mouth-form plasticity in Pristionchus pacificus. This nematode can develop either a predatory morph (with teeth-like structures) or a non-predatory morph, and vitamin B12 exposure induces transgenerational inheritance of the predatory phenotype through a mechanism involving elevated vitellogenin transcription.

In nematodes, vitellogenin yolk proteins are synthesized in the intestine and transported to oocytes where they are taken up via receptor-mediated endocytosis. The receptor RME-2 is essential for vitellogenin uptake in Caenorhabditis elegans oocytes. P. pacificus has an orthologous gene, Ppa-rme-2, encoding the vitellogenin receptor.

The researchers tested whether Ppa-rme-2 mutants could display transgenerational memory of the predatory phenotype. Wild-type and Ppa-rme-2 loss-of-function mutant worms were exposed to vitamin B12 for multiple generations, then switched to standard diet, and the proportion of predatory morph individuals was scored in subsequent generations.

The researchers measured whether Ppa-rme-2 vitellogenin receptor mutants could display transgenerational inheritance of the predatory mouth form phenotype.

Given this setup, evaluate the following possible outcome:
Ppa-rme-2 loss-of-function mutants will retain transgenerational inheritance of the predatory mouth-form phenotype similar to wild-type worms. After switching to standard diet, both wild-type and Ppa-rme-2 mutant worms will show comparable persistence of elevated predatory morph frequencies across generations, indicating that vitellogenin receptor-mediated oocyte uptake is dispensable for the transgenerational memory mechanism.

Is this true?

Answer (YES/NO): NO